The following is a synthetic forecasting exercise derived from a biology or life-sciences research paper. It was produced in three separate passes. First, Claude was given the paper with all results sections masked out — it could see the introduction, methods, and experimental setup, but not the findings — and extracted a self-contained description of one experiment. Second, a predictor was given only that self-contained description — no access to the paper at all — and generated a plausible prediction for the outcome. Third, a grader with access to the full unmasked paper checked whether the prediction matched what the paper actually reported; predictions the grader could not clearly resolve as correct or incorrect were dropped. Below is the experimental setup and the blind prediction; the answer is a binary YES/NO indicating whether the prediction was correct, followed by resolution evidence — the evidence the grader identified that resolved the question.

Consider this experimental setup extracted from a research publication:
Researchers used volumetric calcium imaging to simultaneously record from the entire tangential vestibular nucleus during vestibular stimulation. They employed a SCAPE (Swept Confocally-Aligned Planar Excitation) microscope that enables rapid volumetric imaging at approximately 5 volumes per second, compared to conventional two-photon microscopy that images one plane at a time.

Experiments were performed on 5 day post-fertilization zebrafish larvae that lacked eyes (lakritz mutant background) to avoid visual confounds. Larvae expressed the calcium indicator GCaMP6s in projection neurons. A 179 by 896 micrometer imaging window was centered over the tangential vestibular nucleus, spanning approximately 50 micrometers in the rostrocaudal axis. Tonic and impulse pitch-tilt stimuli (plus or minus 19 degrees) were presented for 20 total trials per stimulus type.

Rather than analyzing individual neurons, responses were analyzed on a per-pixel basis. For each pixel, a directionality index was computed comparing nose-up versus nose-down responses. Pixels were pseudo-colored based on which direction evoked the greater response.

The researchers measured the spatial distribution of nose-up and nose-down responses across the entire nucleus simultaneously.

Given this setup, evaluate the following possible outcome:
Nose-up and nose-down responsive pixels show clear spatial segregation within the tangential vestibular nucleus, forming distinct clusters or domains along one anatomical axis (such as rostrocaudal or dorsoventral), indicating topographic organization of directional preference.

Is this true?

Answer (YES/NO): YES